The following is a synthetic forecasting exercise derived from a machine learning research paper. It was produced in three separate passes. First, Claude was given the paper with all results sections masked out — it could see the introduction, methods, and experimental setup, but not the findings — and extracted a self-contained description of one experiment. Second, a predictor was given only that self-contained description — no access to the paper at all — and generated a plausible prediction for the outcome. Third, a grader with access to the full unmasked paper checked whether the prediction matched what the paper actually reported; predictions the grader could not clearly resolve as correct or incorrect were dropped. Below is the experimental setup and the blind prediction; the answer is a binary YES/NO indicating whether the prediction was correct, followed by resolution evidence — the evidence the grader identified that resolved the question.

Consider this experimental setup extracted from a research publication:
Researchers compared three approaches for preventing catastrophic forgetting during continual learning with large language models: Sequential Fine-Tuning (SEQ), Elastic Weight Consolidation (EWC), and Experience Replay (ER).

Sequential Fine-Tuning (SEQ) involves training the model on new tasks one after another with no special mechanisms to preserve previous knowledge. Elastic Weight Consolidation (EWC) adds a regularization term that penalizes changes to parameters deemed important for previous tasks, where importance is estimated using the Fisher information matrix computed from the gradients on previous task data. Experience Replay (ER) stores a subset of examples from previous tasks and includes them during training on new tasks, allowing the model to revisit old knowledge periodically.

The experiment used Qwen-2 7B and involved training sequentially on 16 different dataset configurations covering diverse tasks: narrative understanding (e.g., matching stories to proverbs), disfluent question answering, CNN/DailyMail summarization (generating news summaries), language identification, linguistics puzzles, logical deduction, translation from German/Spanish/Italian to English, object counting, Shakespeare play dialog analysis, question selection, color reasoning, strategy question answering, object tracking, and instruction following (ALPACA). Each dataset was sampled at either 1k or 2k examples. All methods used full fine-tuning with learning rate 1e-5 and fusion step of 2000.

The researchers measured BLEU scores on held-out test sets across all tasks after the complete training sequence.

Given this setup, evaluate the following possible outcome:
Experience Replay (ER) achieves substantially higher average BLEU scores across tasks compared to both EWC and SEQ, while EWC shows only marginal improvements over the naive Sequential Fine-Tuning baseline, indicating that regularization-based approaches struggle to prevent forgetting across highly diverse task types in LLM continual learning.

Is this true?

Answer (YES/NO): NO